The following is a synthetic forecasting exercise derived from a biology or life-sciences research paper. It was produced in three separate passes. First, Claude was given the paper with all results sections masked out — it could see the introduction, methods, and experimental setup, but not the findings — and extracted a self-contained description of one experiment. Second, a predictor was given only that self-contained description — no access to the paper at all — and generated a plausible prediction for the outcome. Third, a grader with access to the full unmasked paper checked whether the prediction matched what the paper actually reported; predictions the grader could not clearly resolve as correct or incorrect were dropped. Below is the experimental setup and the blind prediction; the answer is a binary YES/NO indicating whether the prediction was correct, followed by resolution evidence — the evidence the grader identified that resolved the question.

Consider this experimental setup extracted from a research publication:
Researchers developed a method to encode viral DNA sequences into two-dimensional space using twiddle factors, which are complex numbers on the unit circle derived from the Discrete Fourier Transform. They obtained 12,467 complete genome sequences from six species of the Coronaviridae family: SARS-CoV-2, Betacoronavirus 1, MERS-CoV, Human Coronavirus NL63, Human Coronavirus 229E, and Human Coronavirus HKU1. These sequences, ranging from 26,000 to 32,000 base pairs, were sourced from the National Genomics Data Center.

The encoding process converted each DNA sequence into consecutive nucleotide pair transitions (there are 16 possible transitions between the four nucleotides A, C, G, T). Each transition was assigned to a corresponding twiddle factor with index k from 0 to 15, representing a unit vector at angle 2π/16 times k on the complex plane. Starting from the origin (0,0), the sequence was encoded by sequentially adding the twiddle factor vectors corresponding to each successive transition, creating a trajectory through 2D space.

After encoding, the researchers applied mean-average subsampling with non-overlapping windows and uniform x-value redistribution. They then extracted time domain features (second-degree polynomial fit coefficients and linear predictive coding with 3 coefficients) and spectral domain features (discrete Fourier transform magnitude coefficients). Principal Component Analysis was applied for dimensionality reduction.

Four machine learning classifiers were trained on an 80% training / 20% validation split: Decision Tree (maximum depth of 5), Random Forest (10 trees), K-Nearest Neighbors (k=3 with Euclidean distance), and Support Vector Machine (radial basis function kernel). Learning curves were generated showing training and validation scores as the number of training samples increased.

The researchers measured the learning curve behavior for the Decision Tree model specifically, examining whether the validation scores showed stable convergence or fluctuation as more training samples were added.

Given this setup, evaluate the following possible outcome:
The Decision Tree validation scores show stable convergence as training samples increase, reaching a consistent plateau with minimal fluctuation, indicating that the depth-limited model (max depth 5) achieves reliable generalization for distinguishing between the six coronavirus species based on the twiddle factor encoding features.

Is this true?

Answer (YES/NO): NO